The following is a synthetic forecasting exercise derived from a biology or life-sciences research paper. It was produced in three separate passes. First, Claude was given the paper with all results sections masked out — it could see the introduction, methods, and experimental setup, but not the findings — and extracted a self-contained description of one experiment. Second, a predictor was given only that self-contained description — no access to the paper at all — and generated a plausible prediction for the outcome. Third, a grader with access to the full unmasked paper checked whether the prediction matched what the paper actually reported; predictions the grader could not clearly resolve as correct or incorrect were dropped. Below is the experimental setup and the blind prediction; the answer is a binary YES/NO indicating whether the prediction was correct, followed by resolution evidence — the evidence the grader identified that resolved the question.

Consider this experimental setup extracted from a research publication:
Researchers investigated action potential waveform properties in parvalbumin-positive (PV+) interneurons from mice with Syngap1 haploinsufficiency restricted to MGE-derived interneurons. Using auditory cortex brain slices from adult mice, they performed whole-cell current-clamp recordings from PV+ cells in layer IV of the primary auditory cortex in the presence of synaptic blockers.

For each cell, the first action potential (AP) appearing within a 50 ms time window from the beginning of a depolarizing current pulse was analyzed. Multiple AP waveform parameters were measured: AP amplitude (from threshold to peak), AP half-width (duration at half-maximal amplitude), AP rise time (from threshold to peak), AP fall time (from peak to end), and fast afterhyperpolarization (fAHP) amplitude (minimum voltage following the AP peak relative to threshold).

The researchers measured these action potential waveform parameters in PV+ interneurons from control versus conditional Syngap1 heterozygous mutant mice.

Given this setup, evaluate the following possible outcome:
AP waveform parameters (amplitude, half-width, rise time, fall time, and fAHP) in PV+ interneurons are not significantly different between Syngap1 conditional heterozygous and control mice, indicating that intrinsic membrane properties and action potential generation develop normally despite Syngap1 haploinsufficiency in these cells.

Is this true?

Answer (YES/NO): NO